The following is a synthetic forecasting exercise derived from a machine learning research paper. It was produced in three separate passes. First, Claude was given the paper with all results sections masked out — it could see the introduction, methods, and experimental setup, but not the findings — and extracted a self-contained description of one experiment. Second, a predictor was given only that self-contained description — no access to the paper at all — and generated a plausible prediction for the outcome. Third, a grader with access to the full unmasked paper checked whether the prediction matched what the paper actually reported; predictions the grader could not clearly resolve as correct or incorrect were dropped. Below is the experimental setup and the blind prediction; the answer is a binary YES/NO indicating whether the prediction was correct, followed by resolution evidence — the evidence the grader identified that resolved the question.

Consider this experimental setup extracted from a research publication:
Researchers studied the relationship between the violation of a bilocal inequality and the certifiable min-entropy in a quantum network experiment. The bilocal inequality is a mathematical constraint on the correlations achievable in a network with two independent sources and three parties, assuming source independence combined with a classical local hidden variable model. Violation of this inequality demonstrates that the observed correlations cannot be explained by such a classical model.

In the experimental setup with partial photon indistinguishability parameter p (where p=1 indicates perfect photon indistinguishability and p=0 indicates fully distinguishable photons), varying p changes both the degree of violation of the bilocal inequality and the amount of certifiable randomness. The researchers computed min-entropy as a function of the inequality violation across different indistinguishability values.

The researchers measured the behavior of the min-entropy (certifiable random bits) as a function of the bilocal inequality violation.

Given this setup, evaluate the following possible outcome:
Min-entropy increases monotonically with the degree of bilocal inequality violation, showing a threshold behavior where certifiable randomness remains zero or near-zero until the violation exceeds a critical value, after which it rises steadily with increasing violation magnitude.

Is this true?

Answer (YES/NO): NO